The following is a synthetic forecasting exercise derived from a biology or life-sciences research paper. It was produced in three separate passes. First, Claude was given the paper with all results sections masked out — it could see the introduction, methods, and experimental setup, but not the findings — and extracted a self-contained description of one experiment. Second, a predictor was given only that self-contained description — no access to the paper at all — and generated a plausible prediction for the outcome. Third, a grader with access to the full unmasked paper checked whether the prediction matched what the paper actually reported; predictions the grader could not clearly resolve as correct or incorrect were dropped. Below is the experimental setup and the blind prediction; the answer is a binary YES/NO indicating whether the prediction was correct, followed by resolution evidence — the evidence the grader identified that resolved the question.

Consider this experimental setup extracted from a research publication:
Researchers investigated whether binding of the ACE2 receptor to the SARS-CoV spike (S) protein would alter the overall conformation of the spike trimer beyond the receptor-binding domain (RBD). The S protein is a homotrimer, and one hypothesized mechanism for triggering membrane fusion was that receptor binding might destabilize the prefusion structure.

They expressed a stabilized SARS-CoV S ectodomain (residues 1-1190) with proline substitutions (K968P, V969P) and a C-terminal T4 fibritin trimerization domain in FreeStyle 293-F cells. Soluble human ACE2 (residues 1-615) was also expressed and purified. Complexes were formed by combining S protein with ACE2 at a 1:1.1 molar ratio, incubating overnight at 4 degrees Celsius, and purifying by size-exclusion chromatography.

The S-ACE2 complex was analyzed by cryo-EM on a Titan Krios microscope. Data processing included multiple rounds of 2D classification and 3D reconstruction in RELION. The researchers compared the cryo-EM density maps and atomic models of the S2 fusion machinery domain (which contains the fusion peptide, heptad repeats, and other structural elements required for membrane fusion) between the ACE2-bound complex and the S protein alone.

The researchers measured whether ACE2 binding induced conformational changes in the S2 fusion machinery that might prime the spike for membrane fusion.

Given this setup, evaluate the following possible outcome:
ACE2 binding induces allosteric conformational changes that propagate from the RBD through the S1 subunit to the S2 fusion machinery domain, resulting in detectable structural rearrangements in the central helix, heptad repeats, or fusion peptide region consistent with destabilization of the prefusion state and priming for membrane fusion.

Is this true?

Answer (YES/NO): NO